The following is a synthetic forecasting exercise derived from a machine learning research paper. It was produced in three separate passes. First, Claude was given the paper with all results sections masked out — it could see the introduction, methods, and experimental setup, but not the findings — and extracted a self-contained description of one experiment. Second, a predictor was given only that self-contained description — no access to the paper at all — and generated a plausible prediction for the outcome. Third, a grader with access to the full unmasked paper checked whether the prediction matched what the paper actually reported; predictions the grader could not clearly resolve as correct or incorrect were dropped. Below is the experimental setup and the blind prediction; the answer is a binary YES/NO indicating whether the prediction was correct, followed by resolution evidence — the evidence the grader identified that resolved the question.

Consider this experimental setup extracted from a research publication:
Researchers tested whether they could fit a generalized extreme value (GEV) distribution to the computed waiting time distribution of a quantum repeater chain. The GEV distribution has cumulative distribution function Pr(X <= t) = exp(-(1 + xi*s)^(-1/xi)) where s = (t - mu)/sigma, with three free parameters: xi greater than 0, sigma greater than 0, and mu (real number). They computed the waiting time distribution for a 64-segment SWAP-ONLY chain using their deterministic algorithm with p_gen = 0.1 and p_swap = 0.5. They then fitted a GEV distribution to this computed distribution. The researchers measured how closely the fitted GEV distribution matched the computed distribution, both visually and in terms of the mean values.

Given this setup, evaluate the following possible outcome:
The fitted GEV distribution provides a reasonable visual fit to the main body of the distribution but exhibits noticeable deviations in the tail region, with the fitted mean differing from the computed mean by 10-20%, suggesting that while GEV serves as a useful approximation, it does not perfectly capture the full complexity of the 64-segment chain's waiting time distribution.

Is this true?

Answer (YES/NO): NO